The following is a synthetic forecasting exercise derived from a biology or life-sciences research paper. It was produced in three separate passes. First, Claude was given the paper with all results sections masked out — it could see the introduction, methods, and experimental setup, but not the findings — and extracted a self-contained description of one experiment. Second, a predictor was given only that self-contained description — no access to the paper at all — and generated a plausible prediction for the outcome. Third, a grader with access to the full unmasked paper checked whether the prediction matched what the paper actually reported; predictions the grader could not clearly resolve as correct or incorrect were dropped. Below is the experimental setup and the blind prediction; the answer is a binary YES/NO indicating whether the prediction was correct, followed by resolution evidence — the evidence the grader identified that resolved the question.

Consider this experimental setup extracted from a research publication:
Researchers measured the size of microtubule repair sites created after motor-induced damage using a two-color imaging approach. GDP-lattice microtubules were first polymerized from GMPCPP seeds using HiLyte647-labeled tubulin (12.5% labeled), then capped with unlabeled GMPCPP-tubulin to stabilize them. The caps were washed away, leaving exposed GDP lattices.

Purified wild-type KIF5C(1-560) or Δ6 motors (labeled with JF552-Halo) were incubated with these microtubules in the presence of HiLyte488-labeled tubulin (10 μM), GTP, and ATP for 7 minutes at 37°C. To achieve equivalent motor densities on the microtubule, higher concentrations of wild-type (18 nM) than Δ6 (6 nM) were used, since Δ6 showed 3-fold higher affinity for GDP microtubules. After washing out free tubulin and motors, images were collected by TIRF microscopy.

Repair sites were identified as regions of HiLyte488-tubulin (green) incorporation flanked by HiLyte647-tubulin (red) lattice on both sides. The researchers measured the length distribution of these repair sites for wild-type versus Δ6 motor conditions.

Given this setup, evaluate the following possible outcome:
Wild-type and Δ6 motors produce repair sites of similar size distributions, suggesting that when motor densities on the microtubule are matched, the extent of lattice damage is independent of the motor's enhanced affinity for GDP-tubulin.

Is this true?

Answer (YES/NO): NO